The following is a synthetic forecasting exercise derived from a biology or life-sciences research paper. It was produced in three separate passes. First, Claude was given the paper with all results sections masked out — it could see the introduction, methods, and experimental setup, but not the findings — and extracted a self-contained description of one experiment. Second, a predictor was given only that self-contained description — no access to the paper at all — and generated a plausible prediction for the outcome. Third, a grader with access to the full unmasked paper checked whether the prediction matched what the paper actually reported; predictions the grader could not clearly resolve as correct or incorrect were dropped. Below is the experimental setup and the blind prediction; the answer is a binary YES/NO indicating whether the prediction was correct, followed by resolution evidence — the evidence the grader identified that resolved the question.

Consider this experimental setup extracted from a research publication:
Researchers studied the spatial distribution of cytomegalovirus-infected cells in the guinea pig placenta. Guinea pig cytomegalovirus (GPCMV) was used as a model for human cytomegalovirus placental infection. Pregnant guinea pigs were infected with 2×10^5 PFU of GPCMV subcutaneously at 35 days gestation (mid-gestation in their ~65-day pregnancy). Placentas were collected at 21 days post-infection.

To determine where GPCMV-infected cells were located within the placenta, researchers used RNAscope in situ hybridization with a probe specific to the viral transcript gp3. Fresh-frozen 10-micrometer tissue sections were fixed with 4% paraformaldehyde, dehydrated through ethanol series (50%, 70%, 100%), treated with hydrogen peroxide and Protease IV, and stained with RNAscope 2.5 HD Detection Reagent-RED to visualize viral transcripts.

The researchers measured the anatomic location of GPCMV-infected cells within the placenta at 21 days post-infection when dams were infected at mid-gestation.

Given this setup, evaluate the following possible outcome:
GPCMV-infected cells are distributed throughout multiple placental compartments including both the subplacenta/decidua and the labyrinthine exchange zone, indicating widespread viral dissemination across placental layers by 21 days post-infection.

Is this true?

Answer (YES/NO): NO